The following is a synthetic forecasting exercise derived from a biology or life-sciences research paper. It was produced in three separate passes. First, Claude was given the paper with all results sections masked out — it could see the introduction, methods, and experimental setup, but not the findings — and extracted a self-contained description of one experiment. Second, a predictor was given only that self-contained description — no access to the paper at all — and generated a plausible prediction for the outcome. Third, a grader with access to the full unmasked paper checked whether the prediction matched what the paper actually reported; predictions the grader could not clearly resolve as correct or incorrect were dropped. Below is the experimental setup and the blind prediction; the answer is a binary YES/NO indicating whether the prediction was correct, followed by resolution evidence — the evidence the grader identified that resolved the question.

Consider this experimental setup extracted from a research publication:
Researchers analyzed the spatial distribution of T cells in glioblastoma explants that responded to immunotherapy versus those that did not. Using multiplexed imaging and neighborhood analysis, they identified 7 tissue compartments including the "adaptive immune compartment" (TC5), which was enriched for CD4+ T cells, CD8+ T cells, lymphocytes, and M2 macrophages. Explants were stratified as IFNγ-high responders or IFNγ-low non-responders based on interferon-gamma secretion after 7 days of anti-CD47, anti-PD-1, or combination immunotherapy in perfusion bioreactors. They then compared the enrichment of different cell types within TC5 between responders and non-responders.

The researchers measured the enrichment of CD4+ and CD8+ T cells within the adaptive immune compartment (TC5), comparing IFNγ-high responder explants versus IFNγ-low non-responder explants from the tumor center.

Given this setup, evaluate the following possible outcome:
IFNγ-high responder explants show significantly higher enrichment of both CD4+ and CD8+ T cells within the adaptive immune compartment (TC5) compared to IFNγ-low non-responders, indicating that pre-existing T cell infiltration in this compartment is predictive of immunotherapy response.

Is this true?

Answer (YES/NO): NO